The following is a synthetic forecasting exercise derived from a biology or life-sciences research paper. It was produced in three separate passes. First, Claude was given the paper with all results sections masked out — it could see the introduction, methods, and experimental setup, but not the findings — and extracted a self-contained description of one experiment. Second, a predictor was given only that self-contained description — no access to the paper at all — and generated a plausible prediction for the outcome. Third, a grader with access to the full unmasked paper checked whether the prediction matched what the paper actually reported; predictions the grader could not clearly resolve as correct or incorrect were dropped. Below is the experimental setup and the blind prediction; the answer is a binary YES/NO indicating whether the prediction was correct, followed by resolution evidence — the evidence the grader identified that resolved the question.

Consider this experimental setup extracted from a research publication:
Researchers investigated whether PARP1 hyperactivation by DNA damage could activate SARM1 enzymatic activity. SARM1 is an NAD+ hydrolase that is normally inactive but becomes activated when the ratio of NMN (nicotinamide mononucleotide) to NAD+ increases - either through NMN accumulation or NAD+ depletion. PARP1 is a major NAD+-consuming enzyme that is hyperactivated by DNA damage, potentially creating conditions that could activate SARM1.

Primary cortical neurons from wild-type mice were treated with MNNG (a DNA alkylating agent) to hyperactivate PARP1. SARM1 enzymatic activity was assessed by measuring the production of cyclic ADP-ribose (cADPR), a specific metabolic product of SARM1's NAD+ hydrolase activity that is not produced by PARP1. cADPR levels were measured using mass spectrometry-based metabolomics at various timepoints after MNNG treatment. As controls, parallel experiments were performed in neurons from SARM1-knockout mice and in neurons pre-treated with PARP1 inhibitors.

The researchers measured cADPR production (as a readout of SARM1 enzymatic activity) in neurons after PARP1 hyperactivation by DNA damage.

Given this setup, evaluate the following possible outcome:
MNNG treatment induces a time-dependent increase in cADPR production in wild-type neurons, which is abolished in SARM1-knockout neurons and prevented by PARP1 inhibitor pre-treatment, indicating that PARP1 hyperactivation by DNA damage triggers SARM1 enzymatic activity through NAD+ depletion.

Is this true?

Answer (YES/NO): YES